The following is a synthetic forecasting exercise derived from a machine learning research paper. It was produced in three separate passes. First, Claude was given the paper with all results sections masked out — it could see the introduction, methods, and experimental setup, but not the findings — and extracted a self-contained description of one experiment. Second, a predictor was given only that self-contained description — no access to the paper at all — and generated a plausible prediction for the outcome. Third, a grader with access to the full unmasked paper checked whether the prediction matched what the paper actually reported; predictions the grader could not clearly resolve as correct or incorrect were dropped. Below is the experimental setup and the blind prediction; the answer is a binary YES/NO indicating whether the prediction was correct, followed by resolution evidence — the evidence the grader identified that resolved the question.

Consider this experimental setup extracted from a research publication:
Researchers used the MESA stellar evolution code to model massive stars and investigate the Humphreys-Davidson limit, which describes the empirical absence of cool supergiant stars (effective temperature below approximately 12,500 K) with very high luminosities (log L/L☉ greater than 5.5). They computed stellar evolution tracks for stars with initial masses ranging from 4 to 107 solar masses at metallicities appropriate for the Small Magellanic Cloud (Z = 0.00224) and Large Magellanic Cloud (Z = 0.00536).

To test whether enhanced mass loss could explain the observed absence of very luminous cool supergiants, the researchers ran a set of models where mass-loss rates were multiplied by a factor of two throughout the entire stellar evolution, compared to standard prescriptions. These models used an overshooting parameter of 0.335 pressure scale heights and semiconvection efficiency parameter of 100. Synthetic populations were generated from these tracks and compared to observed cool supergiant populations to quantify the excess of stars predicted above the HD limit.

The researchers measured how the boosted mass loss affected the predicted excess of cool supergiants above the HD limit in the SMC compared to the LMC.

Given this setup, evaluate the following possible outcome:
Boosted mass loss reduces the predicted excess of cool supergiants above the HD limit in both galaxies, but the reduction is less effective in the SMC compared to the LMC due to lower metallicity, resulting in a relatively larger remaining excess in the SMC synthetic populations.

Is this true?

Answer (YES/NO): NO